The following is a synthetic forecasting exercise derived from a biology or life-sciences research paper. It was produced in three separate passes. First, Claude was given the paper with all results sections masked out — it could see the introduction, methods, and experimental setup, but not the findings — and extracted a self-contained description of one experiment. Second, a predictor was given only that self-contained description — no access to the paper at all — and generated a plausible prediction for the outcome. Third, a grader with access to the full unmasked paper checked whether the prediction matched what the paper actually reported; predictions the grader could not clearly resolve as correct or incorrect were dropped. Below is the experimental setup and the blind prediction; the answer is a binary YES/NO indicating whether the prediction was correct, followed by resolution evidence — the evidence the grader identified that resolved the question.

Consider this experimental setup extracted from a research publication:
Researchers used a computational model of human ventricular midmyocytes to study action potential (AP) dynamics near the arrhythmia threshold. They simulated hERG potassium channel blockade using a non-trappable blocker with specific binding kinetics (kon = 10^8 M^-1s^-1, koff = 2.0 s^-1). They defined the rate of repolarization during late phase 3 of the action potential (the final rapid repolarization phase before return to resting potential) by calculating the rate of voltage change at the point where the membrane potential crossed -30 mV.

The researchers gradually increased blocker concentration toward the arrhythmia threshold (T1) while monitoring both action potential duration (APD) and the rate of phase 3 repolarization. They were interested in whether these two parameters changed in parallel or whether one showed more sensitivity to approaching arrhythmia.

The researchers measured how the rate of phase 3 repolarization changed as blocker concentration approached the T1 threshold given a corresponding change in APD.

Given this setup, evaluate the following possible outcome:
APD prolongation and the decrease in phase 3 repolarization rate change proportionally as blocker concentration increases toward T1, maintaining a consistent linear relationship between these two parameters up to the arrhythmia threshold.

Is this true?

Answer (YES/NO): NO